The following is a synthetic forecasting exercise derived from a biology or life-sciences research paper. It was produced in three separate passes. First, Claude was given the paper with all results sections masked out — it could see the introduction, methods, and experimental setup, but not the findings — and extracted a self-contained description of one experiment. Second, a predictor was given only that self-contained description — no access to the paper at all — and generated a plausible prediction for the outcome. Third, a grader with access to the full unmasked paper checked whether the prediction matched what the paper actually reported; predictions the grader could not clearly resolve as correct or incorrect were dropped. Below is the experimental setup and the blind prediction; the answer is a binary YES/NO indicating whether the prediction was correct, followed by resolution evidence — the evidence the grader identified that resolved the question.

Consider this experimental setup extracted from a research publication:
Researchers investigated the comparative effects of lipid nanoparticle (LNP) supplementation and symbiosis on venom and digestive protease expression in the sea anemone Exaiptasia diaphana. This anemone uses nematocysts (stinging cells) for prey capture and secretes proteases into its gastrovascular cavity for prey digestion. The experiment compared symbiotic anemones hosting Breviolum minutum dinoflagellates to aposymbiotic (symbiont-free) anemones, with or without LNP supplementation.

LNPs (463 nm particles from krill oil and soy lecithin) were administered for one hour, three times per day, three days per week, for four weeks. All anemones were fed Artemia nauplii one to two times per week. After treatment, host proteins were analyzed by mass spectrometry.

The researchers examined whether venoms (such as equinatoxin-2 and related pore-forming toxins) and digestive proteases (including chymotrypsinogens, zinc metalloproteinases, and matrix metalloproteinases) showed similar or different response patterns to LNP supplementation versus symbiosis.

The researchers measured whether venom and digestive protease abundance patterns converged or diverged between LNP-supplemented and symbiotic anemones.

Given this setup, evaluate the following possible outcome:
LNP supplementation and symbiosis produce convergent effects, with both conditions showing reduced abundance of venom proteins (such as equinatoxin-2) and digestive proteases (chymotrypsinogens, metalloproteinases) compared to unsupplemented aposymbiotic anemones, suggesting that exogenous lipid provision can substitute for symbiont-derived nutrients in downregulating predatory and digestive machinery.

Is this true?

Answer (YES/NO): YES